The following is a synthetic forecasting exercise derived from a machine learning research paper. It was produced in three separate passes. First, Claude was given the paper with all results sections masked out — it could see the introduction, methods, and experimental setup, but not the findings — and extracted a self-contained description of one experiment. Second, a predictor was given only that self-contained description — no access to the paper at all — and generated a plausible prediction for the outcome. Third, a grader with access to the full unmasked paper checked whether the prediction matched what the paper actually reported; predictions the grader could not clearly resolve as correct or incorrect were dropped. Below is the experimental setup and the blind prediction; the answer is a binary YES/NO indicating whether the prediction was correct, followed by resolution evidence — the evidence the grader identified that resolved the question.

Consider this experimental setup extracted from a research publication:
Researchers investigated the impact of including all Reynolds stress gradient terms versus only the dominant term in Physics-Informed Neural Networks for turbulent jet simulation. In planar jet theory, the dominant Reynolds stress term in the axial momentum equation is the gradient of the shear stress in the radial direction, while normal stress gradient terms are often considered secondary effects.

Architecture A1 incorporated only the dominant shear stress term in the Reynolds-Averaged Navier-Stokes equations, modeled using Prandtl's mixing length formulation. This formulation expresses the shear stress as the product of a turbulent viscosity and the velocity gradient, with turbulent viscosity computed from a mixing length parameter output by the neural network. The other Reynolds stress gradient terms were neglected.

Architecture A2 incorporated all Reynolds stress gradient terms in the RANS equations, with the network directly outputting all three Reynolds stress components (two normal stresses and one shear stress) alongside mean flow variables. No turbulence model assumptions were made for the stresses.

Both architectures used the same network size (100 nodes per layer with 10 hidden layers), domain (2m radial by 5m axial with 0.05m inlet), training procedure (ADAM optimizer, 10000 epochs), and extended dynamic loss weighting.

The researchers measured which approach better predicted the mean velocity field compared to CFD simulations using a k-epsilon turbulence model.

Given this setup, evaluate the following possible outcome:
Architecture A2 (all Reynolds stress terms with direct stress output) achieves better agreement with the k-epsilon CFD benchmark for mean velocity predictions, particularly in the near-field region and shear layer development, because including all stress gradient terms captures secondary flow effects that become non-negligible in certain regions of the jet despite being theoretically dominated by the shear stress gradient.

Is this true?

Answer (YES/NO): NO